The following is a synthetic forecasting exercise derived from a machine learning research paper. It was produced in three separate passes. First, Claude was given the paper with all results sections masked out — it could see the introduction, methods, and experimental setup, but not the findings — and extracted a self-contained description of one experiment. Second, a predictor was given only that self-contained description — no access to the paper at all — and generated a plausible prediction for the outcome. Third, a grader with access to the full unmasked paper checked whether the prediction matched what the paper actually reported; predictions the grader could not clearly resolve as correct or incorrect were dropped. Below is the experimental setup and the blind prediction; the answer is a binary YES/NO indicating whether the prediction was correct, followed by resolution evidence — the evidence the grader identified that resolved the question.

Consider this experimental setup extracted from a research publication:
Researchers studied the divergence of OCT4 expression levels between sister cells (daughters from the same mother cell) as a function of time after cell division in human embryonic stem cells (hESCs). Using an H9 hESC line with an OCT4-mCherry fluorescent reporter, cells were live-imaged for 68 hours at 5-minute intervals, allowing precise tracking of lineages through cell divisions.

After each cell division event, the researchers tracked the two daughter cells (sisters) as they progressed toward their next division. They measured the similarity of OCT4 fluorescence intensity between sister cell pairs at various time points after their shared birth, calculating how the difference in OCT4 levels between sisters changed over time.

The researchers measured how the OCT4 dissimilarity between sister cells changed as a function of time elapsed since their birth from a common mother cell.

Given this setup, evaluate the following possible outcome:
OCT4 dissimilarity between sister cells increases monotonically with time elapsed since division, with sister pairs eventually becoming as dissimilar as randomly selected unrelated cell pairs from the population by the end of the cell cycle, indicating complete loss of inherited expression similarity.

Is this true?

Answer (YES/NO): NO